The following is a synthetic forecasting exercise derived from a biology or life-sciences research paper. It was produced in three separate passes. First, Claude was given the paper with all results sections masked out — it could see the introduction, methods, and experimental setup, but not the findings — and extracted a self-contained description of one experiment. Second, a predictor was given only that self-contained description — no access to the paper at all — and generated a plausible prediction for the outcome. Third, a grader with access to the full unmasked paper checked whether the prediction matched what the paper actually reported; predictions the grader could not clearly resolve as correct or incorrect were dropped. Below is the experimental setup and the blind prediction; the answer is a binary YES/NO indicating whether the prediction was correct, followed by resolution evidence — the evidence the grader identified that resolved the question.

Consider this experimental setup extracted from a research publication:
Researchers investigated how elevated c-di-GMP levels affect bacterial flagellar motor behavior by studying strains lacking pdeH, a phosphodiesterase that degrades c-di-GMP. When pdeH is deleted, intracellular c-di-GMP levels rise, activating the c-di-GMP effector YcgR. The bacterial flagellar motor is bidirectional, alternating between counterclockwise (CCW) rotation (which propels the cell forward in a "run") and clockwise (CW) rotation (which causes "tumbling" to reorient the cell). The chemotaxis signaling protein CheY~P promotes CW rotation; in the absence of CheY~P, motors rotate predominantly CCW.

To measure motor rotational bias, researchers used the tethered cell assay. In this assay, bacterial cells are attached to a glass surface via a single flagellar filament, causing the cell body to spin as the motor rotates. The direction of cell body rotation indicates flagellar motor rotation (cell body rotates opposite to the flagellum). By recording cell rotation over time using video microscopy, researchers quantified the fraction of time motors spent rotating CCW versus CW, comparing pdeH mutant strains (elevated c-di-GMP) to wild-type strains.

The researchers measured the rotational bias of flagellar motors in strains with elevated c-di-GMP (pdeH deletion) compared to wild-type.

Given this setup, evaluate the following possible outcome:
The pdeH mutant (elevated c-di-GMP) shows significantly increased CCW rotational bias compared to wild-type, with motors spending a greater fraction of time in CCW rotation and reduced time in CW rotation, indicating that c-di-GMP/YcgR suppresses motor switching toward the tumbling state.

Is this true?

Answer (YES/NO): YES